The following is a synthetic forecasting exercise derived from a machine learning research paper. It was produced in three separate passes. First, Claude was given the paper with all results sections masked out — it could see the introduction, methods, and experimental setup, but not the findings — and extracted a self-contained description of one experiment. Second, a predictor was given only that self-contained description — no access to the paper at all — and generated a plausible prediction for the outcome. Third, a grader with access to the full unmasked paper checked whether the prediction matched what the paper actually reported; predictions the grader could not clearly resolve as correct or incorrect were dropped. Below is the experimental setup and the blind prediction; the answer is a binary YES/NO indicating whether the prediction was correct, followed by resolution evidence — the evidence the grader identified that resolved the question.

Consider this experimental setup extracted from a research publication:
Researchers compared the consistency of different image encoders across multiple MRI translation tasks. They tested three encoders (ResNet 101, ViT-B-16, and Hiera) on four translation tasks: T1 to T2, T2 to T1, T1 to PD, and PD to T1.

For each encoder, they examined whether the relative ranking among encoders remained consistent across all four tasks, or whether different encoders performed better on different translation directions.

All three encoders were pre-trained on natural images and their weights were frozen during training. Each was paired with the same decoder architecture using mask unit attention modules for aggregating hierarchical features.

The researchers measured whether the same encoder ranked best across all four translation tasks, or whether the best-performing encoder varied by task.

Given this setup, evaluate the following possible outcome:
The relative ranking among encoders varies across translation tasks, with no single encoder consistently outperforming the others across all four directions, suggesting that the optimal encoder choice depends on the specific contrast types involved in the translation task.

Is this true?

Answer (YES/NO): NO